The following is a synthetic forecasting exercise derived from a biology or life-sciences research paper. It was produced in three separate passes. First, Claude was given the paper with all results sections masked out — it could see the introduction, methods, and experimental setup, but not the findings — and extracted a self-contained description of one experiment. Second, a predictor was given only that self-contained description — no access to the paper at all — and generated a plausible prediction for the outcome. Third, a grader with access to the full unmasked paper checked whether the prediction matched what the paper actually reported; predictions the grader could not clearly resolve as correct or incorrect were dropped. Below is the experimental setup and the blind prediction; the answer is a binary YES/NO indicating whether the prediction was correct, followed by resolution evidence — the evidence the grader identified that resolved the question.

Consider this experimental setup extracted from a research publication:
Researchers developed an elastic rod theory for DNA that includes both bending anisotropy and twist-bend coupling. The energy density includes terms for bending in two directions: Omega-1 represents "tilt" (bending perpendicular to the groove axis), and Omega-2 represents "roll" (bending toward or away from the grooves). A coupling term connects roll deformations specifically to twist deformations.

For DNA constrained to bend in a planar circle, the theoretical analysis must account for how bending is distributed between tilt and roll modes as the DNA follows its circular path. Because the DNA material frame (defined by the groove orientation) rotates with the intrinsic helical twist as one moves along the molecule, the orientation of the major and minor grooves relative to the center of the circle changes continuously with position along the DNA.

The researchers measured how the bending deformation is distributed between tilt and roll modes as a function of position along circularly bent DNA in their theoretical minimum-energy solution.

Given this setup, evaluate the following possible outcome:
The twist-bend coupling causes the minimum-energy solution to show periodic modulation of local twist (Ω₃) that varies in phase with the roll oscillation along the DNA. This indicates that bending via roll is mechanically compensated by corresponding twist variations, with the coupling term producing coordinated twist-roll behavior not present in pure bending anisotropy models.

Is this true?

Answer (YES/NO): NO